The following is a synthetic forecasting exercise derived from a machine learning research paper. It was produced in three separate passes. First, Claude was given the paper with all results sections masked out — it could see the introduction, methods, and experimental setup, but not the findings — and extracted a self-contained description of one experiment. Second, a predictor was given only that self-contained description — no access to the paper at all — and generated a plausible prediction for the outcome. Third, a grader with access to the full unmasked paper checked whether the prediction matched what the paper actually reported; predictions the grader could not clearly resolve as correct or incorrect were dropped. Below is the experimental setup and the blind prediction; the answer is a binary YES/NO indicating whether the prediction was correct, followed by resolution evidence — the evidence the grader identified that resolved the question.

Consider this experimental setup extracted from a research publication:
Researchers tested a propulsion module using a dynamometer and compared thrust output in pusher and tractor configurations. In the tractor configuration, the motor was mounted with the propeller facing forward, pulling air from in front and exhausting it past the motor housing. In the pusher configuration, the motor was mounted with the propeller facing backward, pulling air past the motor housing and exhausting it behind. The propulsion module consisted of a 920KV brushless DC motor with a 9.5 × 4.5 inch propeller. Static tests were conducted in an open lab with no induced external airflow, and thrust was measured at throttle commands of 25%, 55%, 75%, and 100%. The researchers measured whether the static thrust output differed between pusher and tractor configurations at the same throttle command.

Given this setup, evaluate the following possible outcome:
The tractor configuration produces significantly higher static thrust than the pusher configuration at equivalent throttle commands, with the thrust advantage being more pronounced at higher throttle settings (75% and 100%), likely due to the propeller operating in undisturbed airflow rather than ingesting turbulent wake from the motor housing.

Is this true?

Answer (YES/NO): NO